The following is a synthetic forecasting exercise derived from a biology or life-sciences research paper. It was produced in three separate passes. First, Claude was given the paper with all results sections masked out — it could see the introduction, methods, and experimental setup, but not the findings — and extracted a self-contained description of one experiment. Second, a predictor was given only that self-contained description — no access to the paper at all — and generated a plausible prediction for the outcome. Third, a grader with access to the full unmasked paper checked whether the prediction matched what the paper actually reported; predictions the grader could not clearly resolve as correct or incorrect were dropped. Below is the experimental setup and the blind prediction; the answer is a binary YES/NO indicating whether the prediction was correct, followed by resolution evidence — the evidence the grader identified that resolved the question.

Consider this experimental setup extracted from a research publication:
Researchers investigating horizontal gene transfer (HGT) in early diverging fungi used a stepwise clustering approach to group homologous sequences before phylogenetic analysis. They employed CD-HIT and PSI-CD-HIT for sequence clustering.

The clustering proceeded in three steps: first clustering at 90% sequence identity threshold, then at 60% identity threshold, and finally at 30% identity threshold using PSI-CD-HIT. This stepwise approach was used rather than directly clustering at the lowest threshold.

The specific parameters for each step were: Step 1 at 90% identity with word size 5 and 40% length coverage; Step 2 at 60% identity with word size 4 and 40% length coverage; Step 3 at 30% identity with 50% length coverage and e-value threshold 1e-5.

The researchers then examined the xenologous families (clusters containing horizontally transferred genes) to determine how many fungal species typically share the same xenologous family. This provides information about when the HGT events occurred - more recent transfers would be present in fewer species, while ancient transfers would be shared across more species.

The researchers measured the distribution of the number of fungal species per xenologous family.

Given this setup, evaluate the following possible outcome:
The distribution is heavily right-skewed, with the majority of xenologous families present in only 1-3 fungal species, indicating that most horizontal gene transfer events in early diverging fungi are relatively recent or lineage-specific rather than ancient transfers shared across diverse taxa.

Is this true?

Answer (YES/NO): YES